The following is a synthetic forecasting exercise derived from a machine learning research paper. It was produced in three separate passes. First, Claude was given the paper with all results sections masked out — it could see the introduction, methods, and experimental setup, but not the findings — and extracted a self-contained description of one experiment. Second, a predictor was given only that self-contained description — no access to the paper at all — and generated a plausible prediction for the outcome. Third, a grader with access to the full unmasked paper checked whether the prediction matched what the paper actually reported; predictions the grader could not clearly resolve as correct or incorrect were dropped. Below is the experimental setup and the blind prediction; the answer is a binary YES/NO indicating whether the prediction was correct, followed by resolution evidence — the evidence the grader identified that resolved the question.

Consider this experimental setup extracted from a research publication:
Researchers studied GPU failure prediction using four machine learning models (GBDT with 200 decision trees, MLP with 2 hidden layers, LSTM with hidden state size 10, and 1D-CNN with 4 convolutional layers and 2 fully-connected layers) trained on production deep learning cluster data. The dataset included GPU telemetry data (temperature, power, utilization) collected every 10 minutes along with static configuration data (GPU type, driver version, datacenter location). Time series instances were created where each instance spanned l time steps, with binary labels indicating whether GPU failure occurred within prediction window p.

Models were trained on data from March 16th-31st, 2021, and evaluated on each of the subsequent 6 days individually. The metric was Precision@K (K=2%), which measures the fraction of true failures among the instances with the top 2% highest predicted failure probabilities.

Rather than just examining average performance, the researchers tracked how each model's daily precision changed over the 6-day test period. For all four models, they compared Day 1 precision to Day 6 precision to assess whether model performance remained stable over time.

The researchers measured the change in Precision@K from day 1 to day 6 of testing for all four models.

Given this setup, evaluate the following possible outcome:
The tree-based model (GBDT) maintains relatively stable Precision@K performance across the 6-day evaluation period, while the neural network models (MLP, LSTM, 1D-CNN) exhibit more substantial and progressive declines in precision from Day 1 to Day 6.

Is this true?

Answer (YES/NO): NO